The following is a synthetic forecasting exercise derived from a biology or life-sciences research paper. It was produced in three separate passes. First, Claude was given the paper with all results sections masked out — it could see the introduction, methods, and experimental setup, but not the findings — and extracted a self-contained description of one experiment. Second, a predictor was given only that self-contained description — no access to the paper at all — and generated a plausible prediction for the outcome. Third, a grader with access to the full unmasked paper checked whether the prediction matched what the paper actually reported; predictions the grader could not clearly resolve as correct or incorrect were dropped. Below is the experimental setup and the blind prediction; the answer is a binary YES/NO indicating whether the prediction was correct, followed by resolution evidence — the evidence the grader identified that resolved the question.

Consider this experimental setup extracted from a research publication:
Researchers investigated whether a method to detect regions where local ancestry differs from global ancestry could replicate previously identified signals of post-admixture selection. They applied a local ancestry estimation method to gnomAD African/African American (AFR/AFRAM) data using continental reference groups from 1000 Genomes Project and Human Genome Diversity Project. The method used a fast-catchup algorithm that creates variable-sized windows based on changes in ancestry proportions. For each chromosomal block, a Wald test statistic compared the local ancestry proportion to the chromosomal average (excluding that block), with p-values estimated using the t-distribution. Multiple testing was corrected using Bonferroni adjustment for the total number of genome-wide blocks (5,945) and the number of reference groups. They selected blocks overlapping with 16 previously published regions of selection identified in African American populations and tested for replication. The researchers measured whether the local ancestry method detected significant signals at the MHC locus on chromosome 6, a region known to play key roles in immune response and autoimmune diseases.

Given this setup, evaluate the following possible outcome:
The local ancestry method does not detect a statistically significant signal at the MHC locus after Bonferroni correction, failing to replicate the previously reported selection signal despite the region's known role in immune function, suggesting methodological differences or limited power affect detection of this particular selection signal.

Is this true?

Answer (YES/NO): NO